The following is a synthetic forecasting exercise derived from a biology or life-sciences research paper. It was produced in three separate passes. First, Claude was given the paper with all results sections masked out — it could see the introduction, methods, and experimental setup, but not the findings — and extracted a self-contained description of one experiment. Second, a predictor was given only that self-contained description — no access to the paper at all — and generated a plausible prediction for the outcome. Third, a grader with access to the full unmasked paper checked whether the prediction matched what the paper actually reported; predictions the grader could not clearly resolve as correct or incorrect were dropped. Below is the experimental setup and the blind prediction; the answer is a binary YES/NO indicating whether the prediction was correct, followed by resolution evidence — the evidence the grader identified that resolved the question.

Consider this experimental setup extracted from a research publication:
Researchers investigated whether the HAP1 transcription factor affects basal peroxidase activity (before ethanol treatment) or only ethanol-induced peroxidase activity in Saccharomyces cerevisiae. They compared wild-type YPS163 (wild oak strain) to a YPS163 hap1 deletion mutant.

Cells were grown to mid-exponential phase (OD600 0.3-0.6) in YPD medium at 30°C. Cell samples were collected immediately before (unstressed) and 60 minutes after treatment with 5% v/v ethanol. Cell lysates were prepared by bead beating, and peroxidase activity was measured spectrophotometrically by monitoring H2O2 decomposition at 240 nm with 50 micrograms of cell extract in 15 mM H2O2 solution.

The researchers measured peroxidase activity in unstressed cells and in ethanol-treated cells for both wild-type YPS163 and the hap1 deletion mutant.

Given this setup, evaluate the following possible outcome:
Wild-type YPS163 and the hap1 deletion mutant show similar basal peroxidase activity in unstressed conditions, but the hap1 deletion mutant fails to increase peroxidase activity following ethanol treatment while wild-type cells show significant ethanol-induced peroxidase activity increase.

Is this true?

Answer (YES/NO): NO